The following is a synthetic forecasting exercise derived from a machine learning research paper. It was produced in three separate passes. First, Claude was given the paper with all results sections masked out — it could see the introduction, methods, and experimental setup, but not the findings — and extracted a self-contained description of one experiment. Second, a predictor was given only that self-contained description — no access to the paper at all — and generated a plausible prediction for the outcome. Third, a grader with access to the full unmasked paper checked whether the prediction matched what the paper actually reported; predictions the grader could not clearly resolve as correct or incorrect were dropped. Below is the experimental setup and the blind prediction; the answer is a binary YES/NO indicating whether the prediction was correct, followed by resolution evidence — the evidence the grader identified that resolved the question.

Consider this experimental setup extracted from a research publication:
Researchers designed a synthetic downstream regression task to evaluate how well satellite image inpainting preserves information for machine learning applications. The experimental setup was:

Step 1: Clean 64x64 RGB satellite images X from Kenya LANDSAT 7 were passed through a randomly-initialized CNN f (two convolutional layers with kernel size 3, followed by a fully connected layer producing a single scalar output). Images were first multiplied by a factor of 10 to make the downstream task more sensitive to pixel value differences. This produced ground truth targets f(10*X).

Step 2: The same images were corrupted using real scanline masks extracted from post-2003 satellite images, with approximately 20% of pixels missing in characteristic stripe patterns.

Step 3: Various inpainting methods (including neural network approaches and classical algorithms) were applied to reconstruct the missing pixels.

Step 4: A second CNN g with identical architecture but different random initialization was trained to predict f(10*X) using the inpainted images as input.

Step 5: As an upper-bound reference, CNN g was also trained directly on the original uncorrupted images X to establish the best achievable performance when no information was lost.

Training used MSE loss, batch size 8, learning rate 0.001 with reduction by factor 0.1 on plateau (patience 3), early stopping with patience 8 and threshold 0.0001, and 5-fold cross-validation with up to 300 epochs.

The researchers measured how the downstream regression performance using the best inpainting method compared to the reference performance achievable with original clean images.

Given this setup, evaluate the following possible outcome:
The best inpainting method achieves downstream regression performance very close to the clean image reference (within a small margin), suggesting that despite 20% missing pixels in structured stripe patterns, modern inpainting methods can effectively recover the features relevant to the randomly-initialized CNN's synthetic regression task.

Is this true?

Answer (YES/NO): YES